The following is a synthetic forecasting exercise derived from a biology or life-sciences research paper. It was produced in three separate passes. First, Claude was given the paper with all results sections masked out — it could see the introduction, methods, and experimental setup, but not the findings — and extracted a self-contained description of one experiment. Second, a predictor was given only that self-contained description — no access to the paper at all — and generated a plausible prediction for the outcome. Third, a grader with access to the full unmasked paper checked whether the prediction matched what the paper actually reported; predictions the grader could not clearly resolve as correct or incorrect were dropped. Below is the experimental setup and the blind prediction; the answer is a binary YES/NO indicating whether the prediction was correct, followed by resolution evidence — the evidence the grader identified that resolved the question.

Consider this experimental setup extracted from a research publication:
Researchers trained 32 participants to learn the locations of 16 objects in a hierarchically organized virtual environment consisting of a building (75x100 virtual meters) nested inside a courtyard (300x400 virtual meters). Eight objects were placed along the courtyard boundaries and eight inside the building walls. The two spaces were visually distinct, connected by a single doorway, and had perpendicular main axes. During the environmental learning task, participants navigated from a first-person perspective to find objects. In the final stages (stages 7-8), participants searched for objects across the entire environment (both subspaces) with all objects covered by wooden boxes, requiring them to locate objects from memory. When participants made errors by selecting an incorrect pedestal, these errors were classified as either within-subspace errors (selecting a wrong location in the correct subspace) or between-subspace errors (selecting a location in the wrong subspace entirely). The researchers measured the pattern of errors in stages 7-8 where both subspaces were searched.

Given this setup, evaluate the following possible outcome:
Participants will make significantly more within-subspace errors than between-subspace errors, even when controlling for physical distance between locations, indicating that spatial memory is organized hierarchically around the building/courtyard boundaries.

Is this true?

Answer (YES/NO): NO